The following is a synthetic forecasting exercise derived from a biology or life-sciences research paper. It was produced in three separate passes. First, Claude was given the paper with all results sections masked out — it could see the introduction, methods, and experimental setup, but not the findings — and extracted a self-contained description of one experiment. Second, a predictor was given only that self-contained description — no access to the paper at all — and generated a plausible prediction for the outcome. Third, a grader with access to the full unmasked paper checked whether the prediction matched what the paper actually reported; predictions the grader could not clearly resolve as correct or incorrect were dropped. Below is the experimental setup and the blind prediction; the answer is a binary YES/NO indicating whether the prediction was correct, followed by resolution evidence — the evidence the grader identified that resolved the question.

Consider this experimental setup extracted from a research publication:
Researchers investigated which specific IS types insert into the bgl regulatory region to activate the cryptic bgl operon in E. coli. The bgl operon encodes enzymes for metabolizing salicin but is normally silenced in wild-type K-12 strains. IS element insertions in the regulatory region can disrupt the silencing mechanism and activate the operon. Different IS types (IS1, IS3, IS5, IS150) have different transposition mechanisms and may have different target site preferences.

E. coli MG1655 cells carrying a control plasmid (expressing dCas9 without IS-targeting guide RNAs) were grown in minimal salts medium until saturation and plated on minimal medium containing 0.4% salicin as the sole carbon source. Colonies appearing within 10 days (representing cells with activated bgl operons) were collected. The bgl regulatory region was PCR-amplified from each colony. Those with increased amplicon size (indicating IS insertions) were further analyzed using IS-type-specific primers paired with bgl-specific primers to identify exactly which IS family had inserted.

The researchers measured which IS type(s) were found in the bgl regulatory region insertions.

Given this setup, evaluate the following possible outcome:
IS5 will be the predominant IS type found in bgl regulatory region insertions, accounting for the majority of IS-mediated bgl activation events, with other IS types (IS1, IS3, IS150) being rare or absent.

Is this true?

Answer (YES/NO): NO